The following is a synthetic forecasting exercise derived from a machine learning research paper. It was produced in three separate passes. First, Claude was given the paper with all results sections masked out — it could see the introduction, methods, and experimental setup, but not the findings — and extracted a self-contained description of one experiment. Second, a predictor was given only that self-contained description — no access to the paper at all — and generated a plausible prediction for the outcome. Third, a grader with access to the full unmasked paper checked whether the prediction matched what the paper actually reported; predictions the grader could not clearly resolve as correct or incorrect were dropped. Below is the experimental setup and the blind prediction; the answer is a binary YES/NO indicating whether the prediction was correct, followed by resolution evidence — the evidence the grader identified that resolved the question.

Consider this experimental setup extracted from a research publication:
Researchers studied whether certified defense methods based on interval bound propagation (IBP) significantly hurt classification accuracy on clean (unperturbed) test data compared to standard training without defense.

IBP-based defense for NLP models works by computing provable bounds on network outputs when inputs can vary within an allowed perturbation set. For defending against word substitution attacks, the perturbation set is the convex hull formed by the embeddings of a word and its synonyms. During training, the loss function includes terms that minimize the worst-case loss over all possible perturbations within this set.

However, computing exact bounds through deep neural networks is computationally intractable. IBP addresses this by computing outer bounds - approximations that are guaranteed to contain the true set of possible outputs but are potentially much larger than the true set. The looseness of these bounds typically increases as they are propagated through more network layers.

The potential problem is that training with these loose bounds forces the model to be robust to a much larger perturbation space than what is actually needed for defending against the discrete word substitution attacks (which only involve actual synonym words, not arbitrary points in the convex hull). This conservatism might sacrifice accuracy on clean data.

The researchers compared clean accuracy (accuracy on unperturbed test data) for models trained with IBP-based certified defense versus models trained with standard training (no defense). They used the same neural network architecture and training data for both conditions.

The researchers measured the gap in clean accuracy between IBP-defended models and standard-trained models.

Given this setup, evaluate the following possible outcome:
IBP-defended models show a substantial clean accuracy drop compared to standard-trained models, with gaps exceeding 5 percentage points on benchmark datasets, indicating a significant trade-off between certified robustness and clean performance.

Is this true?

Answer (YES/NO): YES